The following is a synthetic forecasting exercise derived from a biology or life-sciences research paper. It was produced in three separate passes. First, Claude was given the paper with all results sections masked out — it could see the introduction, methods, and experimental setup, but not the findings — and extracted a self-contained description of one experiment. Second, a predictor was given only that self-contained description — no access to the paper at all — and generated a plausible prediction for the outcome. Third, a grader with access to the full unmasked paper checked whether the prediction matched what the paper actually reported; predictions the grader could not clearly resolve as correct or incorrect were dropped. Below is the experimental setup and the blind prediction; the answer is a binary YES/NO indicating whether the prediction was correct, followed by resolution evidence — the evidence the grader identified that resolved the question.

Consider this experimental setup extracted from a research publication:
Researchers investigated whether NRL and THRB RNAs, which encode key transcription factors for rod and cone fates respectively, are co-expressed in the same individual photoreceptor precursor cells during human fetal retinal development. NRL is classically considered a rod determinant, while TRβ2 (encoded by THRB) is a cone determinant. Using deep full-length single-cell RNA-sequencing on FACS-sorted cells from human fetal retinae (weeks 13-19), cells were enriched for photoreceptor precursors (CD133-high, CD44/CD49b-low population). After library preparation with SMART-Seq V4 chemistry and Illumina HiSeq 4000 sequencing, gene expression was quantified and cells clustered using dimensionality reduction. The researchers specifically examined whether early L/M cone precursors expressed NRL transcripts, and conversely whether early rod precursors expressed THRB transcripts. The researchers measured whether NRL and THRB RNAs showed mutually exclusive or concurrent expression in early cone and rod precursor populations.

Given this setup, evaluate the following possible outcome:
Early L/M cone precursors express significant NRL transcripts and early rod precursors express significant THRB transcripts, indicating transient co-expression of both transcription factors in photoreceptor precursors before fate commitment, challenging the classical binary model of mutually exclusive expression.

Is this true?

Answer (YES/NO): NO